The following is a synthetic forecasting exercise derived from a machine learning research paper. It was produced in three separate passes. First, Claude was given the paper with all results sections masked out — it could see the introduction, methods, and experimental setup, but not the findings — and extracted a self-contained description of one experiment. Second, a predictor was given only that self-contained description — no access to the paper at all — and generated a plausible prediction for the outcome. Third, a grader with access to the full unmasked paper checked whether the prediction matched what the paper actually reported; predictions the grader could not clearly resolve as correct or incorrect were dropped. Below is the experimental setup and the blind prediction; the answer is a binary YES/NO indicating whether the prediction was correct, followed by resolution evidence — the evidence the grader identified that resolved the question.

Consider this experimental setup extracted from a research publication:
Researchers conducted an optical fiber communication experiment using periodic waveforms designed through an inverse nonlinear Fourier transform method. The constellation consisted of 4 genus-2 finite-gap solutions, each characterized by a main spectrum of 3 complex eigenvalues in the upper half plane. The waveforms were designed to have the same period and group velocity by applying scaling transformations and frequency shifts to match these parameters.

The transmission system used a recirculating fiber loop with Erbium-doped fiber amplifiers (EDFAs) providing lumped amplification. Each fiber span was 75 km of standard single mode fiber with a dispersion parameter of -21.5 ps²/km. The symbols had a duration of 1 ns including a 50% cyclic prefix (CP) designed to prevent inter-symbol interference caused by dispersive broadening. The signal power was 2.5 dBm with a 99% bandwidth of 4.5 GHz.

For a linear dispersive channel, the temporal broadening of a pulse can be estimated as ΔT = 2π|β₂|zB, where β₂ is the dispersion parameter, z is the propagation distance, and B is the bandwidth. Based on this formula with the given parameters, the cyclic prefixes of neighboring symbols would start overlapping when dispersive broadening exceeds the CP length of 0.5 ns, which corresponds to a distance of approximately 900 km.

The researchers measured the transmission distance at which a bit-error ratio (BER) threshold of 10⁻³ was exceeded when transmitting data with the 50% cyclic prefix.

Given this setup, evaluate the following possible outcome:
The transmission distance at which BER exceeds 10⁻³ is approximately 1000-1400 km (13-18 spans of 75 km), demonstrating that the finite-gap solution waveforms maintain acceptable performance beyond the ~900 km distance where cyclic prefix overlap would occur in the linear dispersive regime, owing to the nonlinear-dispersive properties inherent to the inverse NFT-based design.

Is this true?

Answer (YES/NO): NO